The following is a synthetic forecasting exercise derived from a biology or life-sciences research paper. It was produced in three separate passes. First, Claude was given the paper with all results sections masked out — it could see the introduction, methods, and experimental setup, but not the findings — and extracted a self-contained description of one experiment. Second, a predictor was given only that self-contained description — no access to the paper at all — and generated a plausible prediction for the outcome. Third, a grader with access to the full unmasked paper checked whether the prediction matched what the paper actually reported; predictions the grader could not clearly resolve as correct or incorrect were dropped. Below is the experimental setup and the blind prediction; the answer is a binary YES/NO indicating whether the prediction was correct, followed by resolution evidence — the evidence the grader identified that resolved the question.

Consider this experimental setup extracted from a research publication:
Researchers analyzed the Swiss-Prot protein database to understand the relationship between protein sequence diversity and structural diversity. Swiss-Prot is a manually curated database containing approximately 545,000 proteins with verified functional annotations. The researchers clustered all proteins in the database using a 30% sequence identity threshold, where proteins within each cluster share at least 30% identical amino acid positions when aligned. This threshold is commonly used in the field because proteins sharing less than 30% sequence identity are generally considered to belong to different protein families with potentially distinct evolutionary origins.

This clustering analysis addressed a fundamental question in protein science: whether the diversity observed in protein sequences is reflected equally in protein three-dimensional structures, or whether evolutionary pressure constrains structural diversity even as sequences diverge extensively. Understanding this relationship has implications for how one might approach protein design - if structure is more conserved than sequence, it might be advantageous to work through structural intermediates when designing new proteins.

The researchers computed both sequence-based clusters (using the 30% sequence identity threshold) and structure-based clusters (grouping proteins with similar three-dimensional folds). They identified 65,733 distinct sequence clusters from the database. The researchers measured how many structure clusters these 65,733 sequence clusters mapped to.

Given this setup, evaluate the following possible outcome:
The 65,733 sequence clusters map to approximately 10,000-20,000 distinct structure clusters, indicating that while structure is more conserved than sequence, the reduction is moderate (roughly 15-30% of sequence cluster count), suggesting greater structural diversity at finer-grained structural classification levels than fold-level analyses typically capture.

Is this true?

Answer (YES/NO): NO